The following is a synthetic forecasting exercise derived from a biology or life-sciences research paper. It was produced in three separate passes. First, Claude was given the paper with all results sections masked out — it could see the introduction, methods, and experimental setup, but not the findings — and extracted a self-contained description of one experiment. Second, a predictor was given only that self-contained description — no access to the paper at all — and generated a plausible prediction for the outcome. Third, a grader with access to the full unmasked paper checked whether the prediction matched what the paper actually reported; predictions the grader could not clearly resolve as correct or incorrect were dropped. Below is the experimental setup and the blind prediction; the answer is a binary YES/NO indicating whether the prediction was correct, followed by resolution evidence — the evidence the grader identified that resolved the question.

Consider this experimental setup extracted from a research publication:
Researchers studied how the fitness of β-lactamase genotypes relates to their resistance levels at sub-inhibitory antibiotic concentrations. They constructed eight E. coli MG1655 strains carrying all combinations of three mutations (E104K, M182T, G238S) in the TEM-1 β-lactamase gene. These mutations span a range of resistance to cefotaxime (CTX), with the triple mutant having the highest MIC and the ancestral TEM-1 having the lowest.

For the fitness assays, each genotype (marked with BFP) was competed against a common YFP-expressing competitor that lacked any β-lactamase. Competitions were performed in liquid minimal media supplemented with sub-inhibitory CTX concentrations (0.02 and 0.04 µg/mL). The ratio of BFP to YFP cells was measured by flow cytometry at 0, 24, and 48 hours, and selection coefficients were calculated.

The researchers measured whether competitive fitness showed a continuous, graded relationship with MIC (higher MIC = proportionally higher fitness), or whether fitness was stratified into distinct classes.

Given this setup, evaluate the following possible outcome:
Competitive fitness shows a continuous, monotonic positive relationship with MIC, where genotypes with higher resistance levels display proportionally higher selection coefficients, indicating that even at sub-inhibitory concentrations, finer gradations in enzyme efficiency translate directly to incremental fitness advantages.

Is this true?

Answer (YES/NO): NO